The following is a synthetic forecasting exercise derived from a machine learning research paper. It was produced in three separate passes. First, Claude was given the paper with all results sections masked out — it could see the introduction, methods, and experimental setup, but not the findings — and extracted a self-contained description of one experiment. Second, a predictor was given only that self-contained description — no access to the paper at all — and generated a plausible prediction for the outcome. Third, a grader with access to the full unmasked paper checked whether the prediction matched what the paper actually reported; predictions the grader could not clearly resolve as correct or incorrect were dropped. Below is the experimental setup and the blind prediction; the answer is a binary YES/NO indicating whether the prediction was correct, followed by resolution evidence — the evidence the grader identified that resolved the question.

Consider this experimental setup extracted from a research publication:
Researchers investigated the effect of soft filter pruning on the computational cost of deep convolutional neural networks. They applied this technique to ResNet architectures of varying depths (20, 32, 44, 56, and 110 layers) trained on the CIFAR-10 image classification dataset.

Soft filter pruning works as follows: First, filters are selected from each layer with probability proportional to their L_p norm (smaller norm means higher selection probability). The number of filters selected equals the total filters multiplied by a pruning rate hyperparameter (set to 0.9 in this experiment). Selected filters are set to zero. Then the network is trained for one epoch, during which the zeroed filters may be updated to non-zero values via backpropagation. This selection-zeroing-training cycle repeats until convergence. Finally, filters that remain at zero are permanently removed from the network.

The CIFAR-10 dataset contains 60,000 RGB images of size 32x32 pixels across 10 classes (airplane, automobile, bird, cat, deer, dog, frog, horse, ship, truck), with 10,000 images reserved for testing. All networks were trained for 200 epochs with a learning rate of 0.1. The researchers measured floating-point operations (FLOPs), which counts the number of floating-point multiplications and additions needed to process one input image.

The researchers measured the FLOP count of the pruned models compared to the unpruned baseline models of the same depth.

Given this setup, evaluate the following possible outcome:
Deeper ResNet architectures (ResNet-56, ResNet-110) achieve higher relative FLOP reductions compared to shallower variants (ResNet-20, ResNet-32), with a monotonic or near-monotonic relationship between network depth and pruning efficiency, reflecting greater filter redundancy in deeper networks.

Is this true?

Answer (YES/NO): NO